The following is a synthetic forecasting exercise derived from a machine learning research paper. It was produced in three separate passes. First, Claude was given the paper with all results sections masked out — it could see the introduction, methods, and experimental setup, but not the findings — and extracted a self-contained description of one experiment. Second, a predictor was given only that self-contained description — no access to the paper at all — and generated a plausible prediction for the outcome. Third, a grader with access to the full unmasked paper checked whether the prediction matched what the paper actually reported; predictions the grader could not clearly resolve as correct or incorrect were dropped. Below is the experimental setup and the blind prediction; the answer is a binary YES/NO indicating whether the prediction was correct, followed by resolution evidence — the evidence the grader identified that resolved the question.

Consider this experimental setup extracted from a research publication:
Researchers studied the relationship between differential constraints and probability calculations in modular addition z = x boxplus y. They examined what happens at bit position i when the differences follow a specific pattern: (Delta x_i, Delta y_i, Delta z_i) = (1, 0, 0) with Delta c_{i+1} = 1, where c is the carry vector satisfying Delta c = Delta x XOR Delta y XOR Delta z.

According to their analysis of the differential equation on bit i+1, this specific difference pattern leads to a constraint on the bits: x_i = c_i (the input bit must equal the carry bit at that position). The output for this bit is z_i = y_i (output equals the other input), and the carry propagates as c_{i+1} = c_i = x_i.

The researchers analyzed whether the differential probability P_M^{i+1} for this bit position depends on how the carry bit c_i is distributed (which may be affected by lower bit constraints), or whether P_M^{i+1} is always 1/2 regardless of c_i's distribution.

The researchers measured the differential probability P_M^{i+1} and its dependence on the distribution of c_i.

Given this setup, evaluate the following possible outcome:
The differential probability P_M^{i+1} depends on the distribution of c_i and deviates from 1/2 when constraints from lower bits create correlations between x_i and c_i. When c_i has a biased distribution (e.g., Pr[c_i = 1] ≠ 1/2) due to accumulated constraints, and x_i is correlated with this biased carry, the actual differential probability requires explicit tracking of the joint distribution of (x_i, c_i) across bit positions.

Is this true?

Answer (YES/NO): NO